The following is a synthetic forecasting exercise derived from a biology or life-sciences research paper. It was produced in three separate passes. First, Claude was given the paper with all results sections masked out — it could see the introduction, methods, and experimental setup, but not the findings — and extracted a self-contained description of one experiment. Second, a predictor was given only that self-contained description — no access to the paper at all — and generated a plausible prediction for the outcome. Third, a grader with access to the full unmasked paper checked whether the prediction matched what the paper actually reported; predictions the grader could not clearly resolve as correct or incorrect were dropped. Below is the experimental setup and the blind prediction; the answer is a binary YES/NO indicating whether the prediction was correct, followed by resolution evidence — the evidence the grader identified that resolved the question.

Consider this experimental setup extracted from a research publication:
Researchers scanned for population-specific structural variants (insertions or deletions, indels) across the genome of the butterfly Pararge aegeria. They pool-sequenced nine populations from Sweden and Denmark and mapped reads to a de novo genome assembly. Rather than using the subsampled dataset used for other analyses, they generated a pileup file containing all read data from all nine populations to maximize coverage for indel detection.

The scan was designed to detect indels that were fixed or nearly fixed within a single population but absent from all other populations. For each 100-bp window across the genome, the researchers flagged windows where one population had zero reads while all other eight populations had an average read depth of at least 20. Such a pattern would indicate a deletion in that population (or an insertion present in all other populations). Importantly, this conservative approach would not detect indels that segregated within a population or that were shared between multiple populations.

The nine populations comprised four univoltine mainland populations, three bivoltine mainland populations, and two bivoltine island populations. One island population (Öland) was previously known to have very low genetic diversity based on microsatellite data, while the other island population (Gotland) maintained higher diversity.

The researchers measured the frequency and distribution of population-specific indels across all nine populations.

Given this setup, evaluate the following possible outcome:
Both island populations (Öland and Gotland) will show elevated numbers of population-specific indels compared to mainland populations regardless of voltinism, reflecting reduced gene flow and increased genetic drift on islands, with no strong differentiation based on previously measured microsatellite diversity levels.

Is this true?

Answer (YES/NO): NO